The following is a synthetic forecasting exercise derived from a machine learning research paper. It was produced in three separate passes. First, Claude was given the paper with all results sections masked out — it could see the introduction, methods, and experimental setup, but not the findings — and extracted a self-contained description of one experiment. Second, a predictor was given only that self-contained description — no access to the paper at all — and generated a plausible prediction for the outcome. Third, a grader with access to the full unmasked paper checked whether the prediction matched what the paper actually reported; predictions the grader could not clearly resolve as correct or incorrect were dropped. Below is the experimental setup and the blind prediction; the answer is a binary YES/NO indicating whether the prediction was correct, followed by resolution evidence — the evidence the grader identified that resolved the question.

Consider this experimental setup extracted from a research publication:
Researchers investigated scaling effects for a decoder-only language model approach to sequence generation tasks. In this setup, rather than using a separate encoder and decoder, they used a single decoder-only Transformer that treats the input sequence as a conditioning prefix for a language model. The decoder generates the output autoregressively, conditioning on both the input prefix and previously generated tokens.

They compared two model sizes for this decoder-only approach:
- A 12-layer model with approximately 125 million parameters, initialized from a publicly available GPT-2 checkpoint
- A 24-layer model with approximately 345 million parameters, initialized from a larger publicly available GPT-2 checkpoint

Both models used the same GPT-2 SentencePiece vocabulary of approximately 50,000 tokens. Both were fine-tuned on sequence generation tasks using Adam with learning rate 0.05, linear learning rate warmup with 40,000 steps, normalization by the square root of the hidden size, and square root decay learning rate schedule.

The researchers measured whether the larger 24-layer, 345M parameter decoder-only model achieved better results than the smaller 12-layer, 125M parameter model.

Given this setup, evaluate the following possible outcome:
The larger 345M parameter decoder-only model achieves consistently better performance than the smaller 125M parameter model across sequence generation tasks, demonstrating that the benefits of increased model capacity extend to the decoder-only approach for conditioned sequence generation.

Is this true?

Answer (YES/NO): NO